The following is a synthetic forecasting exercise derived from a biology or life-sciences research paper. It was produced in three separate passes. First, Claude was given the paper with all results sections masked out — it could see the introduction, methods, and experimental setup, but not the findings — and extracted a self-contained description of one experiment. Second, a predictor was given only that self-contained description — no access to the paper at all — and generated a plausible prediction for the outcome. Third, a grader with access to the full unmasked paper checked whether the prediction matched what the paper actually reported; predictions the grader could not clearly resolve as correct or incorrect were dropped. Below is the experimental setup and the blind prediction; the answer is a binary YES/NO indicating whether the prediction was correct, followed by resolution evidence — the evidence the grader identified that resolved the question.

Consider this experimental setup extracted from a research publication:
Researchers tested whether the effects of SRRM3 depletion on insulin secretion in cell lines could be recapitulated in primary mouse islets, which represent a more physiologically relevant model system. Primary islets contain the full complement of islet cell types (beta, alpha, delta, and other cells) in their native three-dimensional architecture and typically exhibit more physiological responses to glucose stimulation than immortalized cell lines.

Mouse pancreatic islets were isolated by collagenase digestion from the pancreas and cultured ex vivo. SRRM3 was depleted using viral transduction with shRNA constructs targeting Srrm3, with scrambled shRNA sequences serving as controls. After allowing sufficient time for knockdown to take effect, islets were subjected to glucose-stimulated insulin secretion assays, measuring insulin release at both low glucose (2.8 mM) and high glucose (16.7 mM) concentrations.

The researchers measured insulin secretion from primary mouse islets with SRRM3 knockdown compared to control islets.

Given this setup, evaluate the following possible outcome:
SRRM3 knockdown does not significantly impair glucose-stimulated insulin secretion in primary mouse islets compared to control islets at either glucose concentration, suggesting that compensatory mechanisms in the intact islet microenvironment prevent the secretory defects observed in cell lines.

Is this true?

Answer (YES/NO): NO